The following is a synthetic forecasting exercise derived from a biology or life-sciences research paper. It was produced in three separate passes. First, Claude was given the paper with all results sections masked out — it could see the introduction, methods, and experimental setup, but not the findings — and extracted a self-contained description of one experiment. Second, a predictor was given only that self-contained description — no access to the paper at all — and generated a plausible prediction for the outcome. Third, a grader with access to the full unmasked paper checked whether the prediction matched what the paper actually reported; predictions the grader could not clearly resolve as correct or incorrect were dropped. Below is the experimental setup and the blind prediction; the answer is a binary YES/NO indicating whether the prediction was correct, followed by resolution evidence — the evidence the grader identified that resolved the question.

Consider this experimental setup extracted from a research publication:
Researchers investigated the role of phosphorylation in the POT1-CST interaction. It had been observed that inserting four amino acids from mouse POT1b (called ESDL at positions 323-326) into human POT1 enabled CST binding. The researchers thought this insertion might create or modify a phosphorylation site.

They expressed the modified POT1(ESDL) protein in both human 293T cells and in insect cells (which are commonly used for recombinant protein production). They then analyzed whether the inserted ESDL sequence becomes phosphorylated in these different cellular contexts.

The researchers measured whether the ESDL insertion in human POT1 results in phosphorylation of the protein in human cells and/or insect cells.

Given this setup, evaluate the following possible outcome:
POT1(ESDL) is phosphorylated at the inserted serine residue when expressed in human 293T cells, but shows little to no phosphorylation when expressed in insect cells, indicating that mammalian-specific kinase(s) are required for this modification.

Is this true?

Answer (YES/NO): NO